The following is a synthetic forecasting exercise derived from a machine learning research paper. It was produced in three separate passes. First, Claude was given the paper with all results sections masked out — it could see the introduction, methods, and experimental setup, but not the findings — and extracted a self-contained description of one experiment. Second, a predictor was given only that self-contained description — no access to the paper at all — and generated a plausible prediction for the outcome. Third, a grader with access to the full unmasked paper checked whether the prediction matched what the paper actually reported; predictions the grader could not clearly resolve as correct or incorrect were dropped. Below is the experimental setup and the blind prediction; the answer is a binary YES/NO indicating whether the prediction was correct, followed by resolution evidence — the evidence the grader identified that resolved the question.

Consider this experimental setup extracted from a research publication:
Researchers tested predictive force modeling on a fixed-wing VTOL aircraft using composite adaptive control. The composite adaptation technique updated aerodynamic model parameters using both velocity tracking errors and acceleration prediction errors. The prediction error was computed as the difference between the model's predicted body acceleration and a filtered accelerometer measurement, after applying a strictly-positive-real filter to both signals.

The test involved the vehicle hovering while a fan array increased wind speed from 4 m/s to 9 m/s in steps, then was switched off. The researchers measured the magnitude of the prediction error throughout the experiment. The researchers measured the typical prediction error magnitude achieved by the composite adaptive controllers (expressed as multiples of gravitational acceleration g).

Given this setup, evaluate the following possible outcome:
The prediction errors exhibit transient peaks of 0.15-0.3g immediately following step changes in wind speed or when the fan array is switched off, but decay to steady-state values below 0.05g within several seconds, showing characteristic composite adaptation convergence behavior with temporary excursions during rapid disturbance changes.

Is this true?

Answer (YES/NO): NO